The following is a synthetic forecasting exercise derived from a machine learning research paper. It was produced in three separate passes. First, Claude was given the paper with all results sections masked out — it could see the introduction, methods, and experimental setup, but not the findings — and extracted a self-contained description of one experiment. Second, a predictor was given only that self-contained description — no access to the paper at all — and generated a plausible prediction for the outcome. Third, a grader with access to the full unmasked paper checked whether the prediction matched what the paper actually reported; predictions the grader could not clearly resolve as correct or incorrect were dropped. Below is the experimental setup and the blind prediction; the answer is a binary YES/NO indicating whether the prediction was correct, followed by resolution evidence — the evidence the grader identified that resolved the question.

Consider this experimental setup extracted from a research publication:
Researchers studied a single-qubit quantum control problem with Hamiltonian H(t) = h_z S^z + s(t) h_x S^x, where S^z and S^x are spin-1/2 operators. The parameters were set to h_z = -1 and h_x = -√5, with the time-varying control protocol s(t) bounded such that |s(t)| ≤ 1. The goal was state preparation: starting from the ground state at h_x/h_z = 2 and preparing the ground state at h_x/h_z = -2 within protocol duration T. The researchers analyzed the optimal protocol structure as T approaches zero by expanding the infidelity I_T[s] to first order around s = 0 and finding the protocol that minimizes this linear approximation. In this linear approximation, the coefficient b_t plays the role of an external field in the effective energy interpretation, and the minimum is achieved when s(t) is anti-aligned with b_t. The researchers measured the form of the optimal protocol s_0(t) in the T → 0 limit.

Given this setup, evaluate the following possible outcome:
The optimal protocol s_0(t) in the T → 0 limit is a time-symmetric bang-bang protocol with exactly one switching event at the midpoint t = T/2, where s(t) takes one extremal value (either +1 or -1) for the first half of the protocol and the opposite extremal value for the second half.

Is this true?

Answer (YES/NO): YES